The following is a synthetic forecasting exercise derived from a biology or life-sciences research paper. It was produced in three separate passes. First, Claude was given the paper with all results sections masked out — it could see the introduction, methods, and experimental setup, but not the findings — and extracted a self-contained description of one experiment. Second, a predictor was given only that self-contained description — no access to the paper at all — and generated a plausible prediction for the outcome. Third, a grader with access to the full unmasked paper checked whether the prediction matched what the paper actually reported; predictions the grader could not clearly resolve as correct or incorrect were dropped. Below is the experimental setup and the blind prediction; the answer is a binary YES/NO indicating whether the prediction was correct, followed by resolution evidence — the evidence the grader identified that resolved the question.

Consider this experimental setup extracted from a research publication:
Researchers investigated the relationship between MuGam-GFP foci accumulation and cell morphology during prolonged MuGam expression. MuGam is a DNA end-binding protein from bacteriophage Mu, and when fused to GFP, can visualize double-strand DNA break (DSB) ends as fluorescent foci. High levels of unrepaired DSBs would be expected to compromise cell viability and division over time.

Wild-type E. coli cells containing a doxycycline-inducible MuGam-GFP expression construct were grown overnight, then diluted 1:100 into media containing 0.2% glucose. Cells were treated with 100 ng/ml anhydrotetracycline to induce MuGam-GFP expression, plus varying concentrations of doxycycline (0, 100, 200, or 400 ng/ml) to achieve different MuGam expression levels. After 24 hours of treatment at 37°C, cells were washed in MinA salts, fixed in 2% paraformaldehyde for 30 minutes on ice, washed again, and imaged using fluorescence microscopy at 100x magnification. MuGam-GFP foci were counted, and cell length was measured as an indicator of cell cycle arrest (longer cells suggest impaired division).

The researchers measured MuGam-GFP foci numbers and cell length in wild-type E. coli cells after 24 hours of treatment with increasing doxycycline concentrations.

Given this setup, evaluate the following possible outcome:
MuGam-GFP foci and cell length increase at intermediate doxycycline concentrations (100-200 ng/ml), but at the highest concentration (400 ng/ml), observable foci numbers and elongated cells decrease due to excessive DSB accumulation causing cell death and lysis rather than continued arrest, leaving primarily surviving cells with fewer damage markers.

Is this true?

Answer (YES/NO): NO